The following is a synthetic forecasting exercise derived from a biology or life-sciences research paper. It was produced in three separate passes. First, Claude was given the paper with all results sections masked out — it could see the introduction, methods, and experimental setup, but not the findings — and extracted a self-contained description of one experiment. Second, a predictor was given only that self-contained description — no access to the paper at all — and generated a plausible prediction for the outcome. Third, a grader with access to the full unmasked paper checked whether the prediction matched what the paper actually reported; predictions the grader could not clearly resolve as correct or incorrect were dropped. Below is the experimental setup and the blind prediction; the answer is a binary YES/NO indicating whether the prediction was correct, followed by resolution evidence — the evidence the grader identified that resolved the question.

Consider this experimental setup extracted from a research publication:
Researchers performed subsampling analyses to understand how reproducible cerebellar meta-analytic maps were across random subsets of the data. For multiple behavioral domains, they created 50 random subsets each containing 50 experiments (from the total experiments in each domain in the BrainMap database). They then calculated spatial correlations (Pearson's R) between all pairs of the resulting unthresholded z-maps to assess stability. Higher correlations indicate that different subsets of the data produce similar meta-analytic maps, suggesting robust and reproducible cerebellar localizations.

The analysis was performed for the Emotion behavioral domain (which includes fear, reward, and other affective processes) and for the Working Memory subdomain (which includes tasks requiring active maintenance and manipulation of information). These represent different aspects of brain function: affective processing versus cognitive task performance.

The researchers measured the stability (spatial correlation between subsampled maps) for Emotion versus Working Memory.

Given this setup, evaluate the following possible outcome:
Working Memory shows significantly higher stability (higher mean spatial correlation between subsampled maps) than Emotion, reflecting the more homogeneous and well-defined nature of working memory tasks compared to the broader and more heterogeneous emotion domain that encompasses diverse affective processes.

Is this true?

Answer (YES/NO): YES